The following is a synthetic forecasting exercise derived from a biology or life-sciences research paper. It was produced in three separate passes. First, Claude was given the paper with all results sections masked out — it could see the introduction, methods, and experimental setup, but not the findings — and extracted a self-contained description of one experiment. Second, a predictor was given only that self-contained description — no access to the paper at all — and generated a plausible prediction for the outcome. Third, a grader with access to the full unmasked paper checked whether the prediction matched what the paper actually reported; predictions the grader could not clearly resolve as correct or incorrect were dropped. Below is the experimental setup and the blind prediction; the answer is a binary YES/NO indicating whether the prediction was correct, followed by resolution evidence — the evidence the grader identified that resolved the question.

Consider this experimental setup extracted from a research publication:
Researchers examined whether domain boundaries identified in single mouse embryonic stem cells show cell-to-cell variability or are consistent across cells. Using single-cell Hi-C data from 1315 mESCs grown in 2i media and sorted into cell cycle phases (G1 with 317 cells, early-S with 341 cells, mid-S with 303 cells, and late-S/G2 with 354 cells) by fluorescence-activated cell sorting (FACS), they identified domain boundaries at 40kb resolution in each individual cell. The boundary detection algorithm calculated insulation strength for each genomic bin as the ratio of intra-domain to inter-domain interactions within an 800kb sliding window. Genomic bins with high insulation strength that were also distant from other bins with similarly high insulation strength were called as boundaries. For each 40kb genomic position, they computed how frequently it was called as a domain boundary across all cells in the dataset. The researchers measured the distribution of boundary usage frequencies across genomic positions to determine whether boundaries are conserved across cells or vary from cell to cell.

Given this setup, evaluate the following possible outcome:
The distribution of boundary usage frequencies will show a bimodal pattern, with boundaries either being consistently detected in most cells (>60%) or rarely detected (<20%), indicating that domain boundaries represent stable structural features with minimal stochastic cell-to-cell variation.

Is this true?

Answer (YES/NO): NO